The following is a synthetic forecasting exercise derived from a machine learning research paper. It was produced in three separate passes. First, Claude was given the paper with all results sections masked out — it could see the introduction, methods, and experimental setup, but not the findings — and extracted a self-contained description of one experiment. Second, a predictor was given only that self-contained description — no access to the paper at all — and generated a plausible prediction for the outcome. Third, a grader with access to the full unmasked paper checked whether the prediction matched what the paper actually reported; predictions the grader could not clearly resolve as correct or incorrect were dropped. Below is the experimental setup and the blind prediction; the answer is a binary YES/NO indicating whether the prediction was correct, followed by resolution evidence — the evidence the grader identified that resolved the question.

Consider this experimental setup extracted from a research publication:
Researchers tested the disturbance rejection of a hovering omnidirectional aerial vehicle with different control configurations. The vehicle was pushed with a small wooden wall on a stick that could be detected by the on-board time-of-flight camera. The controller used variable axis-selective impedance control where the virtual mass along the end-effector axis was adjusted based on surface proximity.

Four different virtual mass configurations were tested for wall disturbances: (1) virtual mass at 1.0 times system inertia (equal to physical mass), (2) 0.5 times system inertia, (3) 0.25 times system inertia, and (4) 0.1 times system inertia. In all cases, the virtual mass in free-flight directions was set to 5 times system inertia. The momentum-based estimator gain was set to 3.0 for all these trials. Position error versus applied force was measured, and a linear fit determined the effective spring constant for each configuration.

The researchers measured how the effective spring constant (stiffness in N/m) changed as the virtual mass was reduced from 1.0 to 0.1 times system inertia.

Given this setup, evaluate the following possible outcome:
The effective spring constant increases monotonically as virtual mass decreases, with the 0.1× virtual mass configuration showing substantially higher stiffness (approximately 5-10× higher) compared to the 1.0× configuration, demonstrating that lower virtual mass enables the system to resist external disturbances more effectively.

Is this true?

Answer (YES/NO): NO